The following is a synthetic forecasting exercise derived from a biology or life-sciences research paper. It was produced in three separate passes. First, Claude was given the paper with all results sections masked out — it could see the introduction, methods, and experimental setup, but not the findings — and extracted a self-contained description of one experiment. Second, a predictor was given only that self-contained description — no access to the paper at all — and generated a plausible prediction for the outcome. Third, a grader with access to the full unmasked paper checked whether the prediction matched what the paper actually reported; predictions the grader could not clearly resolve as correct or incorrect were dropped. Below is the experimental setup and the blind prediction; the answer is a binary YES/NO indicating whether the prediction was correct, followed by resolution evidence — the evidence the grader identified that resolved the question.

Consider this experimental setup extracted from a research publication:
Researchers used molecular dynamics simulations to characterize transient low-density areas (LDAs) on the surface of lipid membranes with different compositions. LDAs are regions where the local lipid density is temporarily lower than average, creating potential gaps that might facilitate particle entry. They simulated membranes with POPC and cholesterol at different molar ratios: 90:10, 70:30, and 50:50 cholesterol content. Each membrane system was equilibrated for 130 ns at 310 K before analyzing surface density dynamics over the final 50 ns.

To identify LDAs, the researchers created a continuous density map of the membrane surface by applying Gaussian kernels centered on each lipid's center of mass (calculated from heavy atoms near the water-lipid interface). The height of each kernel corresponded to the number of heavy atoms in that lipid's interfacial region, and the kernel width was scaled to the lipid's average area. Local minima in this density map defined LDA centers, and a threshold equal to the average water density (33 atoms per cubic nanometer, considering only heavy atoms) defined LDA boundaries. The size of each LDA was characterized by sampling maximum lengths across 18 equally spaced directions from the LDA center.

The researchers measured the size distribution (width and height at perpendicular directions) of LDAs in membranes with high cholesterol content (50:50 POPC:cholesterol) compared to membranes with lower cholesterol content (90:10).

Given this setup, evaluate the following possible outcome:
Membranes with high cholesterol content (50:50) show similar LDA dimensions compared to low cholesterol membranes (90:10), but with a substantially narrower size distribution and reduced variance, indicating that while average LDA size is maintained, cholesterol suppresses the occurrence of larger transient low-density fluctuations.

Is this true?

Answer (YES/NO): NO